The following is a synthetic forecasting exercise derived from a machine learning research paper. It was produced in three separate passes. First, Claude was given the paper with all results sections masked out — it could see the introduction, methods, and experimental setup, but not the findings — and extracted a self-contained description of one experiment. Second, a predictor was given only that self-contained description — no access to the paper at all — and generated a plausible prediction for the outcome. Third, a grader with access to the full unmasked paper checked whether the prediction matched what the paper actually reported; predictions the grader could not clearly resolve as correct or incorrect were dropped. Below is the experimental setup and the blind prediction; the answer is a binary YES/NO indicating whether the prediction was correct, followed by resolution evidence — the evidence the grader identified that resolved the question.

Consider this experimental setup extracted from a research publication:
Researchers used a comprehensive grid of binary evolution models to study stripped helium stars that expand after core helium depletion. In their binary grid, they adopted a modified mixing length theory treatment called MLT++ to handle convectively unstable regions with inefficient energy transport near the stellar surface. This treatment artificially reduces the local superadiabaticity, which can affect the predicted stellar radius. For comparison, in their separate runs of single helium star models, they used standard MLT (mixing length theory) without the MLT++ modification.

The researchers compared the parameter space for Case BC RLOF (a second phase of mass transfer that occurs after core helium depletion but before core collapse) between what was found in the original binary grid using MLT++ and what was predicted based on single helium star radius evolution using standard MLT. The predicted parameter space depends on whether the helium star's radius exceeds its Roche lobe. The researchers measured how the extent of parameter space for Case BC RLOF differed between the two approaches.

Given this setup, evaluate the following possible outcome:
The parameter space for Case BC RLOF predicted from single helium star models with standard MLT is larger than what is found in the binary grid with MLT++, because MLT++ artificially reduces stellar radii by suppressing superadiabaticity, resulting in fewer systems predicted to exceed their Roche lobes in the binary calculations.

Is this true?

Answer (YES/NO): YES